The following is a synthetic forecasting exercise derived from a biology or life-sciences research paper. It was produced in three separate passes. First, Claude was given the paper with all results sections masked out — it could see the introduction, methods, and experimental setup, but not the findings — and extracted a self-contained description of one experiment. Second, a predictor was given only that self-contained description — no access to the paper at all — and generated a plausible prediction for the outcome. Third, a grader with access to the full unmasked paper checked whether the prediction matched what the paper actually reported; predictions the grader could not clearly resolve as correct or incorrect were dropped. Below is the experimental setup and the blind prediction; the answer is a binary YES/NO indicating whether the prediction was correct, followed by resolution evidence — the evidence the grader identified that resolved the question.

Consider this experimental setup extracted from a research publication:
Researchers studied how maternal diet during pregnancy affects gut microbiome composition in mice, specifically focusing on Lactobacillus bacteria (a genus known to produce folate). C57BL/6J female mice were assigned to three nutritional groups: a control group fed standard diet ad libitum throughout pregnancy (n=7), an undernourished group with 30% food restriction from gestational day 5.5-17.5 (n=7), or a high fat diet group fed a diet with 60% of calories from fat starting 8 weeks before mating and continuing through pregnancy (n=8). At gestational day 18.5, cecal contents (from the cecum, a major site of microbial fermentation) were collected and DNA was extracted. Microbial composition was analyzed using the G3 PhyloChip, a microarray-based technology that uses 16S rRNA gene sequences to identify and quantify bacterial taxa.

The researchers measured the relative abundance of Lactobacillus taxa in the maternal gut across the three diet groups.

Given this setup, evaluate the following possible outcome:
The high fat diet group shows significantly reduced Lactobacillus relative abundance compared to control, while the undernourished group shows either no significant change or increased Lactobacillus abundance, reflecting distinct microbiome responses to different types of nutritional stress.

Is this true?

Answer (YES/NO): NO